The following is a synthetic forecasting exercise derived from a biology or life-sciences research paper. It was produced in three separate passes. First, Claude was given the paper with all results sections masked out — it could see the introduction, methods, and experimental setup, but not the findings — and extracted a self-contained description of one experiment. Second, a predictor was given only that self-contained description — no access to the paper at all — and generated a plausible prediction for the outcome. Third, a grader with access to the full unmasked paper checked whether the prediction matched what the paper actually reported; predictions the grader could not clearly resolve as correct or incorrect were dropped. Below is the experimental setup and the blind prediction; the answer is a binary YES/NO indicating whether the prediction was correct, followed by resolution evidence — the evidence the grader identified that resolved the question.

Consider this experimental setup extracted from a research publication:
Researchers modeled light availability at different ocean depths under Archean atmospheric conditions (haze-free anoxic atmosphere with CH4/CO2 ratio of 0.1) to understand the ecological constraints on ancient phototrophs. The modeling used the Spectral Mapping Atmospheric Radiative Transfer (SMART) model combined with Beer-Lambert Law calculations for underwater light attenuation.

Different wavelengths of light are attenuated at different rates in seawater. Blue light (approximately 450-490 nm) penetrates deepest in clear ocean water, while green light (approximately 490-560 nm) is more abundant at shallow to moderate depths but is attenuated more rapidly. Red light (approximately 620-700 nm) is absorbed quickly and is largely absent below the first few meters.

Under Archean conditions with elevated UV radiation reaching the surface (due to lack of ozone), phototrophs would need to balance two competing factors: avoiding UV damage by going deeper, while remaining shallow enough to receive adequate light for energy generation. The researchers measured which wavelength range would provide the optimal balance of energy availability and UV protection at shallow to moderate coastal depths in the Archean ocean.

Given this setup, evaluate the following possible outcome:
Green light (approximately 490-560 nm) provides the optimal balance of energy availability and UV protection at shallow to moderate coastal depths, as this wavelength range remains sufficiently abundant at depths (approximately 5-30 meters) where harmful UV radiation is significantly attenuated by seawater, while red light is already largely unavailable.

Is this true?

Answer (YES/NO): YES